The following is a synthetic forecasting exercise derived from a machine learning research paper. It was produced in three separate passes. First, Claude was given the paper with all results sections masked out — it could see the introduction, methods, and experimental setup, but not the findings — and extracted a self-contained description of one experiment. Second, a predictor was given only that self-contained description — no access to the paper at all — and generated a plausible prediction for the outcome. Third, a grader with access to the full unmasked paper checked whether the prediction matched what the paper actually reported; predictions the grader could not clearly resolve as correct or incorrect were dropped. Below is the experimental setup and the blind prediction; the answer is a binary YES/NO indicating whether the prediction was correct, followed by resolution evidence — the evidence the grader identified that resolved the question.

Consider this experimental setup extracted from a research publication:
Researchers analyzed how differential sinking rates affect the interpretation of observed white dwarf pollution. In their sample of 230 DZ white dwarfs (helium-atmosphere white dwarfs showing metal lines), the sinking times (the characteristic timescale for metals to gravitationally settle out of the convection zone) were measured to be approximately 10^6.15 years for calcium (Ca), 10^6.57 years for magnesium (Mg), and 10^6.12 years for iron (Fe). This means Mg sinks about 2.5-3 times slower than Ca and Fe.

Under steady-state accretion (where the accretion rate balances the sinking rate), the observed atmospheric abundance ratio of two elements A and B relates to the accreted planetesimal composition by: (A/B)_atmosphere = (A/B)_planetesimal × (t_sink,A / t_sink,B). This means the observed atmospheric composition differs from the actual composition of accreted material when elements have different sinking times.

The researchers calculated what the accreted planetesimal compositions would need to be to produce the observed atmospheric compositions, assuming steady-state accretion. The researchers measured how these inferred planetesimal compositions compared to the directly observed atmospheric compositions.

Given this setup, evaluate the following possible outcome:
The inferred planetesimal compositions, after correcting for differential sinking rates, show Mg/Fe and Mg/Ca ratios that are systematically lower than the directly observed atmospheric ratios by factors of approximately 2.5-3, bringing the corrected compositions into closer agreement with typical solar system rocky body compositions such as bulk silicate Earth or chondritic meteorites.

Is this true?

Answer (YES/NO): NO